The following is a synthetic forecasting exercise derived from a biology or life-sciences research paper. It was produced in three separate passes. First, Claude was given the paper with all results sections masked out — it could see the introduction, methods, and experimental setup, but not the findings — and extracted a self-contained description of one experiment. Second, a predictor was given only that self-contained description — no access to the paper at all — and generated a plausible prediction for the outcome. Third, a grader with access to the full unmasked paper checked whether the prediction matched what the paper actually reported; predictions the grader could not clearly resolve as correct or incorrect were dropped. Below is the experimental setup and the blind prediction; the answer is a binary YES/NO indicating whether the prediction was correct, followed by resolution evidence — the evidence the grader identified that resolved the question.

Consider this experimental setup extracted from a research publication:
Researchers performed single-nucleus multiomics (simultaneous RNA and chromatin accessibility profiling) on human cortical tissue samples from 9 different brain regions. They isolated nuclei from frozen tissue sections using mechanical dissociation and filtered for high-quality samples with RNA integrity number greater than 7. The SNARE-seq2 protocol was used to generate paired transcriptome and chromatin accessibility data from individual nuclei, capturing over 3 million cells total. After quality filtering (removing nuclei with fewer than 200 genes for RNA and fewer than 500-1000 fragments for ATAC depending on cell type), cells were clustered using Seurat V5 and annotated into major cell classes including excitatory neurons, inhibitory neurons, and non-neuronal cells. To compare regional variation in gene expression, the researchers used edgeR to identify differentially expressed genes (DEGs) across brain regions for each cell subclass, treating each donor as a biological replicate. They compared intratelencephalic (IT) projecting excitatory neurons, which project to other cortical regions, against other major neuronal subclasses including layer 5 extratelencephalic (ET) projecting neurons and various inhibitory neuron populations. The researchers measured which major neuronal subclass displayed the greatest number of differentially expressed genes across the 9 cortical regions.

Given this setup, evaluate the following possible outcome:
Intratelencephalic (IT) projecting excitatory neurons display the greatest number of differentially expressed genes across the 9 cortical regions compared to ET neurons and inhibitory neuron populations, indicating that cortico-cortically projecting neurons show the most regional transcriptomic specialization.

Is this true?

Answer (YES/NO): YES